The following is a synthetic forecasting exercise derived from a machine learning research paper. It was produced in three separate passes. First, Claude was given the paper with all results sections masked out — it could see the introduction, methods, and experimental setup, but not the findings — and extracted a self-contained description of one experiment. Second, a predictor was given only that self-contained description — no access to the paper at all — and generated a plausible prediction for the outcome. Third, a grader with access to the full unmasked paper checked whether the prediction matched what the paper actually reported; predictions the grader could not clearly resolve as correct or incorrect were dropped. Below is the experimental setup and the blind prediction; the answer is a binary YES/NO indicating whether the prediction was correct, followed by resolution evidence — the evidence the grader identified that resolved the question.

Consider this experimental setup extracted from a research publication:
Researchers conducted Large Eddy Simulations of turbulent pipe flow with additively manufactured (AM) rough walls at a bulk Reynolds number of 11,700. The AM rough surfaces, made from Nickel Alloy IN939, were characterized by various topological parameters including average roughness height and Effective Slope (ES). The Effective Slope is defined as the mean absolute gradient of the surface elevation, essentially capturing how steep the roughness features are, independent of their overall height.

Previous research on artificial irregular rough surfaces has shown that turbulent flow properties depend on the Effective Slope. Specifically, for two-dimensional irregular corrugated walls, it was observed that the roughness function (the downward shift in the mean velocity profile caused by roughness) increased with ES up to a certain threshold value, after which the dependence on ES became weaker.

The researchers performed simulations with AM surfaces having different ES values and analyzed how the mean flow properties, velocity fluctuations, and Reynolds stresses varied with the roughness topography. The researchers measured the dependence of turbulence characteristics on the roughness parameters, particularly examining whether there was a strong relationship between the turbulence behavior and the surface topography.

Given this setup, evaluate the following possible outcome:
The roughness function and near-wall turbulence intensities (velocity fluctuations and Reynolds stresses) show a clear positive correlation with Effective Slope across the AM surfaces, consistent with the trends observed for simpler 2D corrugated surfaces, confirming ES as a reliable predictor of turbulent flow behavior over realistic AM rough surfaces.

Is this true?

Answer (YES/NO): NO